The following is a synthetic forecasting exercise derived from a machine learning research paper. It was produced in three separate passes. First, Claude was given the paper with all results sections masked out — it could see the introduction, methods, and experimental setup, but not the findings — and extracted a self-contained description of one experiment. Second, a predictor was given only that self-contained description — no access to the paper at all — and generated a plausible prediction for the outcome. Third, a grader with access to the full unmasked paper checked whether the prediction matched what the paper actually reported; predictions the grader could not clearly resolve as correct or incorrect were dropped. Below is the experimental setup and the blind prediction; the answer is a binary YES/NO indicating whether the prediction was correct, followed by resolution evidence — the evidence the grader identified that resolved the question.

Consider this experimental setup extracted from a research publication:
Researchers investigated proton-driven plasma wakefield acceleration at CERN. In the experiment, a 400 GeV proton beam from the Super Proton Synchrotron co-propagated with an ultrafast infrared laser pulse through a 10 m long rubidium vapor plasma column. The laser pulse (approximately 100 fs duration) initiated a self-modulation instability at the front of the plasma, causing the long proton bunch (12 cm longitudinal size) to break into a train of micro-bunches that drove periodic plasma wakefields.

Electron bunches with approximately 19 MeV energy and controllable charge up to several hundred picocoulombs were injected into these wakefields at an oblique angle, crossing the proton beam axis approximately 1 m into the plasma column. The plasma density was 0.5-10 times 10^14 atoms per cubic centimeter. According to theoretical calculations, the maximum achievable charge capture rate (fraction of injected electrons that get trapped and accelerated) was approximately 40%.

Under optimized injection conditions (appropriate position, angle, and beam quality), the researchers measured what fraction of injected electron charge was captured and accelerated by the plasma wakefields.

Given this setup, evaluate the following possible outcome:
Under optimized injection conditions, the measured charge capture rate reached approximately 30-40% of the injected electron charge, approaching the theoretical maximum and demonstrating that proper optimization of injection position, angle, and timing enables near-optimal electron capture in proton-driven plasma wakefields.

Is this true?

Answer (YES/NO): NO